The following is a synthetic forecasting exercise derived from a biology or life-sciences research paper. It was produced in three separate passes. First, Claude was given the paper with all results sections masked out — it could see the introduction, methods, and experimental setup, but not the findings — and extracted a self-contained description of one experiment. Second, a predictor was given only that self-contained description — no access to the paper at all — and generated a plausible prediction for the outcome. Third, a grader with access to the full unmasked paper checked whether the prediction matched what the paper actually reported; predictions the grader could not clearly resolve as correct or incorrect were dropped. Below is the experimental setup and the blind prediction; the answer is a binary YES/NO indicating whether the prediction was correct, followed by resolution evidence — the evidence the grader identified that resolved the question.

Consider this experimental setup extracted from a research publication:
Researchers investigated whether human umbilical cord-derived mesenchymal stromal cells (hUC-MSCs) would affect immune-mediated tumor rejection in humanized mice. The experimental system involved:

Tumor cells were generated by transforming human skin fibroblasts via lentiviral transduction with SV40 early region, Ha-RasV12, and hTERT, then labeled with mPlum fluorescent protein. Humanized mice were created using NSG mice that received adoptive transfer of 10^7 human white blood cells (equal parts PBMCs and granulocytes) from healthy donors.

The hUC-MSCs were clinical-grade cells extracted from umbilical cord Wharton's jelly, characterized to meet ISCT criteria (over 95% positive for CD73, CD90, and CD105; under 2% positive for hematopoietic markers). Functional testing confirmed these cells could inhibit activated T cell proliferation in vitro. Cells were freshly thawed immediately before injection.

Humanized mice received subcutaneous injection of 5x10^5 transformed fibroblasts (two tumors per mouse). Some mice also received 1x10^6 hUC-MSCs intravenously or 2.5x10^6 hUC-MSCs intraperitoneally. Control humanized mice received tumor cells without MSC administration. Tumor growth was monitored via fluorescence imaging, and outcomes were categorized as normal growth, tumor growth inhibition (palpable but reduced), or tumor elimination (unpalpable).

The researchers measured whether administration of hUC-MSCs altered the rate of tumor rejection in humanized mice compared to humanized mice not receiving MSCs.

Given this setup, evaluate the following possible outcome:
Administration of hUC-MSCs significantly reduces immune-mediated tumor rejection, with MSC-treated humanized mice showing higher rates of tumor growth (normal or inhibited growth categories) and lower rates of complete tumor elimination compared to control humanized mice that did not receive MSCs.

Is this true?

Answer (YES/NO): NO